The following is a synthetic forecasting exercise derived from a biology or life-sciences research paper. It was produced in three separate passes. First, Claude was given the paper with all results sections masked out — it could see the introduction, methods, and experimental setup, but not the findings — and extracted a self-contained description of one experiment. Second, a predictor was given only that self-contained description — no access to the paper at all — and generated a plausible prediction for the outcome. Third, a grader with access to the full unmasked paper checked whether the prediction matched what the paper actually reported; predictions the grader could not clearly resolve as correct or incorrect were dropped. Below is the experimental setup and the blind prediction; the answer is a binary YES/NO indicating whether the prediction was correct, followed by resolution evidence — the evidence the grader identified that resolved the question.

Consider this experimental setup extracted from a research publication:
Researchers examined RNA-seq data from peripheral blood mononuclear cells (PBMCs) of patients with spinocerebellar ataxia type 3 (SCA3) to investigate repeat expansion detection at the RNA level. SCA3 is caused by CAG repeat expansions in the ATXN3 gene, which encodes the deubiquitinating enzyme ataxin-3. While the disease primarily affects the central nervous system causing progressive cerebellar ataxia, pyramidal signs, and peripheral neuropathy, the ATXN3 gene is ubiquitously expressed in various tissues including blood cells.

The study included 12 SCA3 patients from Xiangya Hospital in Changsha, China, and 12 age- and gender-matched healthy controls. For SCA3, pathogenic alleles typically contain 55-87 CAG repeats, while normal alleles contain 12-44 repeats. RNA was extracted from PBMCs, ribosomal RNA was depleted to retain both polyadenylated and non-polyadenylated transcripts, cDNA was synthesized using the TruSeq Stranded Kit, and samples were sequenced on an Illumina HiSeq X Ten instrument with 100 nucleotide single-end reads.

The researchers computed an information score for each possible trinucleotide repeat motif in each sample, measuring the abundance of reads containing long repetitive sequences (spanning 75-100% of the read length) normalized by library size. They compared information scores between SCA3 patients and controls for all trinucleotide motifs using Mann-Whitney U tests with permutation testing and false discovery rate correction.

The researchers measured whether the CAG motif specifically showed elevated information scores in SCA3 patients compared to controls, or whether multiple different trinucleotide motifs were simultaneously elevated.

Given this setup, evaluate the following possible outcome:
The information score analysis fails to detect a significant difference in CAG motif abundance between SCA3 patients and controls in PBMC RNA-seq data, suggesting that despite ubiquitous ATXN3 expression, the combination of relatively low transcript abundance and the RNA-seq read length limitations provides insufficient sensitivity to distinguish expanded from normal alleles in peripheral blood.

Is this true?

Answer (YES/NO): NO